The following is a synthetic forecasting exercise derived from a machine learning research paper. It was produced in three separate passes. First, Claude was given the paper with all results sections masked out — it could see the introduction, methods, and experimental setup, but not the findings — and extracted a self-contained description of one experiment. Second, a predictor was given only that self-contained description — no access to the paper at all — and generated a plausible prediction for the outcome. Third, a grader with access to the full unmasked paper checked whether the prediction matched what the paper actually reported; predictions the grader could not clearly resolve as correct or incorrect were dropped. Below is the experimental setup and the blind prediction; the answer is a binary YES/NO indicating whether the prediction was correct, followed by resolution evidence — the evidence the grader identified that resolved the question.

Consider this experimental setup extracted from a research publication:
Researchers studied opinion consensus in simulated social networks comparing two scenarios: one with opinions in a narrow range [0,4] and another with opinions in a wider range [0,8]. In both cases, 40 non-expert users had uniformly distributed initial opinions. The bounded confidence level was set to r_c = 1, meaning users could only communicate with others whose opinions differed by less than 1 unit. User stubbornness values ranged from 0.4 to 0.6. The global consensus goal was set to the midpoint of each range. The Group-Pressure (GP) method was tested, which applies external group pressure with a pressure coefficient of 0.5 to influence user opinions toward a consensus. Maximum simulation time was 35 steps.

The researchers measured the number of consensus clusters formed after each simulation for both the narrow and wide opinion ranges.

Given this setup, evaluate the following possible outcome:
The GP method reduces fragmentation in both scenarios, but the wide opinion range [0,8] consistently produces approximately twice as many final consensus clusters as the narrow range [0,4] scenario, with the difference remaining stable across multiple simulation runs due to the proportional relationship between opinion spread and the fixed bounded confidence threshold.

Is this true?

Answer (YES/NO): NO